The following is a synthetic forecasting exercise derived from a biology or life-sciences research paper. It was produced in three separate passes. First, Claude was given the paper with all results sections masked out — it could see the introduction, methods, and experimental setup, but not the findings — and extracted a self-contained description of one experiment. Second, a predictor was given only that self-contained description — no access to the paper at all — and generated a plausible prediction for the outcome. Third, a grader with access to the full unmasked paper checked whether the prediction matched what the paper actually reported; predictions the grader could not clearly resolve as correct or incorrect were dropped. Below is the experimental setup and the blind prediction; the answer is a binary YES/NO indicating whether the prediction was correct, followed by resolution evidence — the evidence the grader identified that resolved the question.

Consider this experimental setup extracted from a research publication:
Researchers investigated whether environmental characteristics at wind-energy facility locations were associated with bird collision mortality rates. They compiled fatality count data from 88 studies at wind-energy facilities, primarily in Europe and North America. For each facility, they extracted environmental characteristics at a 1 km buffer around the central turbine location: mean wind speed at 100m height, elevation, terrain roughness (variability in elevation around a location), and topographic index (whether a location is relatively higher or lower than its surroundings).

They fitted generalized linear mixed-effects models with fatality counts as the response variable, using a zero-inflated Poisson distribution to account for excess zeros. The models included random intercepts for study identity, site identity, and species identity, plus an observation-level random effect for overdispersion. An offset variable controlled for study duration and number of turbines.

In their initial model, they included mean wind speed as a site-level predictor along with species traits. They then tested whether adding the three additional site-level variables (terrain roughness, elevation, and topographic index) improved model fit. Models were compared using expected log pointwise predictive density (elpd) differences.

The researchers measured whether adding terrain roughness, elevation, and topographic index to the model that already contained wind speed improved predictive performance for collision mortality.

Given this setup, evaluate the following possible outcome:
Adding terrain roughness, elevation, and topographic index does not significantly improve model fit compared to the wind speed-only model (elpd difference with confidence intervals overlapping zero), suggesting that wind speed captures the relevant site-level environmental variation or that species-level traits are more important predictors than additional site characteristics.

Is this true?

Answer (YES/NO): YES